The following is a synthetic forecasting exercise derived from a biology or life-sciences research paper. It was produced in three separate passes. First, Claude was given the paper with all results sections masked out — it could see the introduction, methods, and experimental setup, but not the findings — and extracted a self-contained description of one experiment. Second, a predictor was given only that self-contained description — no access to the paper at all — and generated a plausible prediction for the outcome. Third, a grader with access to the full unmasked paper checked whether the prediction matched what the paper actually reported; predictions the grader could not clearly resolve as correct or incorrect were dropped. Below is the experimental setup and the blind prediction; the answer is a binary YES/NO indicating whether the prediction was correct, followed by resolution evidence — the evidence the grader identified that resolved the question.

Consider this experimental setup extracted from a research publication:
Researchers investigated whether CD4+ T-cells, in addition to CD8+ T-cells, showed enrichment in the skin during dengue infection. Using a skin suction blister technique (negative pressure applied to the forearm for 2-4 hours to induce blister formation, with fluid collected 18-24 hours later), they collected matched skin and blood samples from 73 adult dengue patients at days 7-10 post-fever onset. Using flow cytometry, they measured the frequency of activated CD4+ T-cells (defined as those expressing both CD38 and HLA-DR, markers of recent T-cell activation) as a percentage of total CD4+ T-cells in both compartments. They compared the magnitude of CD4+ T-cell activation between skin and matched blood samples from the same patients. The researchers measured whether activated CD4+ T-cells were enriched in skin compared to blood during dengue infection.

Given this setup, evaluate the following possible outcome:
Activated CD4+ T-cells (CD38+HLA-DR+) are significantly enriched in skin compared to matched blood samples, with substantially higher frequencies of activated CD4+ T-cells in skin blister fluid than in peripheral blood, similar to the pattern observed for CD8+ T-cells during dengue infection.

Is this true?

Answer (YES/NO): YES